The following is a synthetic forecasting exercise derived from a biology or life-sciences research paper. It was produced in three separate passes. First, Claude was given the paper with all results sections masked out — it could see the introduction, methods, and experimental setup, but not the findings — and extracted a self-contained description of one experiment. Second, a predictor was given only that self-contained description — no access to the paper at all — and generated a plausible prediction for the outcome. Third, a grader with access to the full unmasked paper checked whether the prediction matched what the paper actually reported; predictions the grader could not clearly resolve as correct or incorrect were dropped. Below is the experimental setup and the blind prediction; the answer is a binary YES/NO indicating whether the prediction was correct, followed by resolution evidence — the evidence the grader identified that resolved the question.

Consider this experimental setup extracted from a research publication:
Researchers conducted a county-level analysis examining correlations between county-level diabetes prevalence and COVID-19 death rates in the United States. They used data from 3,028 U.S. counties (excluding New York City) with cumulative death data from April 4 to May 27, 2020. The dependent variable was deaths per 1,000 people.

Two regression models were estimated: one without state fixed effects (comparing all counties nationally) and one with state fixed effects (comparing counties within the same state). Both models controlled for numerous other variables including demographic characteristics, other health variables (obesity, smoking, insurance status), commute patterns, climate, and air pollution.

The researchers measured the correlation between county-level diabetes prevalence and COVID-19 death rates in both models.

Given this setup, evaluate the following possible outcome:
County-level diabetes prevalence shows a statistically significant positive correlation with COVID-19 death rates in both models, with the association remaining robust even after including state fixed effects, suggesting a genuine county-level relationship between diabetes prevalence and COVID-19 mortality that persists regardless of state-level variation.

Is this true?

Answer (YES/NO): NO